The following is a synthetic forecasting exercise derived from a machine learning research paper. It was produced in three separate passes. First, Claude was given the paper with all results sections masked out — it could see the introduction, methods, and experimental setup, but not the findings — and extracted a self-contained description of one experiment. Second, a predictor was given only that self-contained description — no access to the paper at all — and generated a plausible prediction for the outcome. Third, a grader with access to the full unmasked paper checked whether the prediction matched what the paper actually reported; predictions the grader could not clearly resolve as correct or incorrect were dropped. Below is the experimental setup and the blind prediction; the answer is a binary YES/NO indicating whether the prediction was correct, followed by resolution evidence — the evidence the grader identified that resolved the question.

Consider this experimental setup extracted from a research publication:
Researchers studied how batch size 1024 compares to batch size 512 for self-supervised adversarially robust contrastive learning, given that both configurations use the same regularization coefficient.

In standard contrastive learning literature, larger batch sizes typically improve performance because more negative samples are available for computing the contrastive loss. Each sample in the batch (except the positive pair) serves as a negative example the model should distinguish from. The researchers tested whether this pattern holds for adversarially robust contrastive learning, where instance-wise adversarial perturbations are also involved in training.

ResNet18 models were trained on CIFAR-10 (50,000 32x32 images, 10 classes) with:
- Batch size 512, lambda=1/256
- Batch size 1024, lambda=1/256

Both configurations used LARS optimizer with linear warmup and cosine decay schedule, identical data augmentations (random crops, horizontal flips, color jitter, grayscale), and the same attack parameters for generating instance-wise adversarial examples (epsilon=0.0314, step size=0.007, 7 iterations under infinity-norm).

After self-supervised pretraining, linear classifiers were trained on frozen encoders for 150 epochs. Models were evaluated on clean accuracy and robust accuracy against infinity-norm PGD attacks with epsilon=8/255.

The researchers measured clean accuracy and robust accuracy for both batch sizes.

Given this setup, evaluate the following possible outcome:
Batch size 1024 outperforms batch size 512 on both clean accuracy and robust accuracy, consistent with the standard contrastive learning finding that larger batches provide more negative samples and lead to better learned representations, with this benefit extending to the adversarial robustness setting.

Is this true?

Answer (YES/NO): NO